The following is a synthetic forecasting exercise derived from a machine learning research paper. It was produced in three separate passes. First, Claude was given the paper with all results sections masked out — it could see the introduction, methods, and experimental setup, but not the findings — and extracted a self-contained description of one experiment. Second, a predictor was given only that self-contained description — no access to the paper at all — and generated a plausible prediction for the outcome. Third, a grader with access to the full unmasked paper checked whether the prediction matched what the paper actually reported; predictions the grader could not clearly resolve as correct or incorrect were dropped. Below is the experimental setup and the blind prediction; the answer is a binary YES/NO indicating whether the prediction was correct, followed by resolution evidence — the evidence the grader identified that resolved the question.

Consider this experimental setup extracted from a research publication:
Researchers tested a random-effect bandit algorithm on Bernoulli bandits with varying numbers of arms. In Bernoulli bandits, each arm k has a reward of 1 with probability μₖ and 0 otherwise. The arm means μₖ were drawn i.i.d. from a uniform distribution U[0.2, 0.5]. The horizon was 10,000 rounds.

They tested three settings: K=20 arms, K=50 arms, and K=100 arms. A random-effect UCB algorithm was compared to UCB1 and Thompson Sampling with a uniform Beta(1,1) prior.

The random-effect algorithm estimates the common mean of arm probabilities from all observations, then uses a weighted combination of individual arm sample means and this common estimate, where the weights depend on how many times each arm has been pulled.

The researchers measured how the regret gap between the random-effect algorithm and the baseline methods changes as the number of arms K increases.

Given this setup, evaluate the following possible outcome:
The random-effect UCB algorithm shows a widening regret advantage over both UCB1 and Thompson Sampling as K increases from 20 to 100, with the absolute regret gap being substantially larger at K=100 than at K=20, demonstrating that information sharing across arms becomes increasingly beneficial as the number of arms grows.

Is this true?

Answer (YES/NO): YES